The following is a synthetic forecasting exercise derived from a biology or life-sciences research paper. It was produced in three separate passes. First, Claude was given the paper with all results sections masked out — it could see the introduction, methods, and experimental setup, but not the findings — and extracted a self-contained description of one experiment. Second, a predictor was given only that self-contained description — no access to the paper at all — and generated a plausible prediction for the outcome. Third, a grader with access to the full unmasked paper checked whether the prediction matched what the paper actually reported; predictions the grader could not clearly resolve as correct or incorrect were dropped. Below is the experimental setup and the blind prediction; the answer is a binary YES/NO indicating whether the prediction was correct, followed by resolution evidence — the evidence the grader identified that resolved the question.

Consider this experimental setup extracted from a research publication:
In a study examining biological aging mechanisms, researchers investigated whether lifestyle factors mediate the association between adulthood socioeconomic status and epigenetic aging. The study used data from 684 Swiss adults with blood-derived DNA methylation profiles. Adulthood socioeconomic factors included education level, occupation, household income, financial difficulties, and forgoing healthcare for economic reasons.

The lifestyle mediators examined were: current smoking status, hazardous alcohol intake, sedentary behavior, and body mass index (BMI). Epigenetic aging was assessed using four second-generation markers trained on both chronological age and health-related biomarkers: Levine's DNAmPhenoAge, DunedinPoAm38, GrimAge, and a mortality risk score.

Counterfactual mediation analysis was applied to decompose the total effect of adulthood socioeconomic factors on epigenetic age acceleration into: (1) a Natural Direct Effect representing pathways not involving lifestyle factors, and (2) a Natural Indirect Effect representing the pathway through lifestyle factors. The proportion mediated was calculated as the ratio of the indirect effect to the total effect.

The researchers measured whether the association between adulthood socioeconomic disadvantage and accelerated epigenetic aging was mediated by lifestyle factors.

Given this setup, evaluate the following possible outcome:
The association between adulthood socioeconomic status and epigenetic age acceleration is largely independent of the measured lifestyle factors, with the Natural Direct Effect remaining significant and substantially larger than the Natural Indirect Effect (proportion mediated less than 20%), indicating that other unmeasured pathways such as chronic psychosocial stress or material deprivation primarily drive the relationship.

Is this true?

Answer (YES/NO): NO